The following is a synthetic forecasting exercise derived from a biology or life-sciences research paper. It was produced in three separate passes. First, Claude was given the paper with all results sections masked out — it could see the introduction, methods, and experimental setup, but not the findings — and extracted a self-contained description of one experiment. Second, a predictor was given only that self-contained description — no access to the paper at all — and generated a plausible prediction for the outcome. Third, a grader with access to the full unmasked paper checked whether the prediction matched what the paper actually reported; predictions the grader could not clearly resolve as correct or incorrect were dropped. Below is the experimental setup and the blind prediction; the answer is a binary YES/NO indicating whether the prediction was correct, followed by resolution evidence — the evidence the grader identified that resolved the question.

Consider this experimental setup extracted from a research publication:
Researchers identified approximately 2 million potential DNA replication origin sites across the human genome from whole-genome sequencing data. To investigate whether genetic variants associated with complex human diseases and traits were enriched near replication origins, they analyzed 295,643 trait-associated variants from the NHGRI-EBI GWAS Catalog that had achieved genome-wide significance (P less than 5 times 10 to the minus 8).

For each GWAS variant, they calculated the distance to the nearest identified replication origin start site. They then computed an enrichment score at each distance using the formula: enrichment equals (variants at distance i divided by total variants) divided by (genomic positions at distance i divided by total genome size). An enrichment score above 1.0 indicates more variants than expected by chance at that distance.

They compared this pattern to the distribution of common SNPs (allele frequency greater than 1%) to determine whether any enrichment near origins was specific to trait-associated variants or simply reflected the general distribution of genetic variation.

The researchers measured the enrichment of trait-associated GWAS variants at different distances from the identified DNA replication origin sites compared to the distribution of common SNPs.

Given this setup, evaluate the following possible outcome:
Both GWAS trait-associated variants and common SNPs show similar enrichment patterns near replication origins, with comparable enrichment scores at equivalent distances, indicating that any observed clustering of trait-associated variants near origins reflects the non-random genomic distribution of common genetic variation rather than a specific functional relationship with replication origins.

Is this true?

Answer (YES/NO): NO